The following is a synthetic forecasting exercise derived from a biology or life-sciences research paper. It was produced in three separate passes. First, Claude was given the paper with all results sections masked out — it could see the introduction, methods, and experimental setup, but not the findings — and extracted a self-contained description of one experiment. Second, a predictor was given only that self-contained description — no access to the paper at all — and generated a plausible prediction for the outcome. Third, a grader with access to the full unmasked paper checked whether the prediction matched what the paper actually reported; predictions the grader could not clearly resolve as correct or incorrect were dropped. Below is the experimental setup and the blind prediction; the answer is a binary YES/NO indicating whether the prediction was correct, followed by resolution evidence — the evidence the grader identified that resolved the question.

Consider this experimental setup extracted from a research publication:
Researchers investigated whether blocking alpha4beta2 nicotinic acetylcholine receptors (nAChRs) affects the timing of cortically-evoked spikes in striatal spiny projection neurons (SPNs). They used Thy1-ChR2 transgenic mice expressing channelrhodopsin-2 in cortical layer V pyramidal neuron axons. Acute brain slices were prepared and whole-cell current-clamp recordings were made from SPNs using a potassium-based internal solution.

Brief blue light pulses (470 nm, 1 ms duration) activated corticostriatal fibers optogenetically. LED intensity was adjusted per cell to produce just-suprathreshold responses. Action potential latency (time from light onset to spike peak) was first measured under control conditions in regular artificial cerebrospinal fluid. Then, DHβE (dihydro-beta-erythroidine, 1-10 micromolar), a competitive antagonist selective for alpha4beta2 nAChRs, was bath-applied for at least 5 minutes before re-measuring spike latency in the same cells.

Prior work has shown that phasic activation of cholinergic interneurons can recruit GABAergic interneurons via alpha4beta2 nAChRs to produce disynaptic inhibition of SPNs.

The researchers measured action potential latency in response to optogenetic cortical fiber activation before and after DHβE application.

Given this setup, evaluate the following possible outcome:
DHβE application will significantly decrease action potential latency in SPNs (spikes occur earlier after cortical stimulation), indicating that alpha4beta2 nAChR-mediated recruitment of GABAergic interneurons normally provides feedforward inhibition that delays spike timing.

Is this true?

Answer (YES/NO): YES